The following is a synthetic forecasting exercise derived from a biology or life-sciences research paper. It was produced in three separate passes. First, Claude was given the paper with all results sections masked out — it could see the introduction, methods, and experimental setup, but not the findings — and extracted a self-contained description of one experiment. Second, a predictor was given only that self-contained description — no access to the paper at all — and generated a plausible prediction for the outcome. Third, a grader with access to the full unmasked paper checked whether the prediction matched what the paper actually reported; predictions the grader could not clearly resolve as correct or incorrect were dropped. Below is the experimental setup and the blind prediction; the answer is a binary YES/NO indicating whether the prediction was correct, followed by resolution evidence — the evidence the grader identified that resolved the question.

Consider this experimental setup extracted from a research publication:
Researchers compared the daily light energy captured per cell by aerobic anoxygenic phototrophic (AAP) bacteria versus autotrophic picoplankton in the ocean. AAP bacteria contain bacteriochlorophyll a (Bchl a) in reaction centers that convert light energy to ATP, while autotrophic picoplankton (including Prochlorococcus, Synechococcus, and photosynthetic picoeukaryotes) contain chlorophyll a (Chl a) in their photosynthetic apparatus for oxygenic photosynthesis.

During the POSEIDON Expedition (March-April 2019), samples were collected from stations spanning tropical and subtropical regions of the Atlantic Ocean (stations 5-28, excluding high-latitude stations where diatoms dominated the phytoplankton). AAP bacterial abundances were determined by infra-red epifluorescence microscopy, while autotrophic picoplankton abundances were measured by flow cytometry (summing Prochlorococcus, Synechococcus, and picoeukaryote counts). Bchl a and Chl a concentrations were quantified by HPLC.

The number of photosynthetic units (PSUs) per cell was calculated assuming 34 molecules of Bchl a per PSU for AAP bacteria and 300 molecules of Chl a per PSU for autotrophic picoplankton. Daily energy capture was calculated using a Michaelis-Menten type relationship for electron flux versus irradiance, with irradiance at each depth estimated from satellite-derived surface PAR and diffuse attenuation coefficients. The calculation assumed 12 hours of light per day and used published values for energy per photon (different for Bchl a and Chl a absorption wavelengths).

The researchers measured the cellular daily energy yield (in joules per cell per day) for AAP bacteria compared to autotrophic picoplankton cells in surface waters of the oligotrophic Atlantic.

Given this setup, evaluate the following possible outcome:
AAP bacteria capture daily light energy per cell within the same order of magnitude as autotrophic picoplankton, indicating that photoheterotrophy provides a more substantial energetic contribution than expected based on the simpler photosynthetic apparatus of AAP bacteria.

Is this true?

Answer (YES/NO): NO